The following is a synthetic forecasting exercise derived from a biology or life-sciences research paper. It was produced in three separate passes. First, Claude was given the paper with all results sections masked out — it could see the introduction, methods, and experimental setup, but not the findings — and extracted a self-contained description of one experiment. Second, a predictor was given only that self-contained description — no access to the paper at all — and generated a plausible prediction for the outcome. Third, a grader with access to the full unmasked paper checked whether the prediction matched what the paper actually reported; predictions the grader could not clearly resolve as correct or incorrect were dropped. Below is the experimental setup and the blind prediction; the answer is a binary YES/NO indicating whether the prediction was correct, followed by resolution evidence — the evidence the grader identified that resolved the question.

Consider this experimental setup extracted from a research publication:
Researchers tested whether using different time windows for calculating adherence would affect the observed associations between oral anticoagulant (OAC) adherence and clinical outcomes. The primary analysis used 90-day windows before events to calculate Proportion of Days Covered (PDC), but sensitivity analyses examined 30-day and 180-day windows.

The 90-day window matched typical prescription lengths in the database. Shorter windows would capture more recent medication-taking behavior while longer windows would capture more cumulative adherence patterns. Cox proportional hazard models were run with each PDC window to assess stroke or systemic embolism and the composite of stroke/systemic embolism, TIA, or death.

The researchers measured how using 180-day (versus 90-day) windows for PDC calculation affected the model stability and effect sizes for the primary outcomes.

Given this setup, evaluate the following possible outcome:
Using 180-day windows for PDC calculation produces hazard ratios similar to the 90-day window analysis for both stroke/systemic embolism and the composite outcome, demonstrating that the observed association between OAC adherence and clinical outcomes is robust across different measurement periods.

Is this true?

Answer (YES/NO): NO